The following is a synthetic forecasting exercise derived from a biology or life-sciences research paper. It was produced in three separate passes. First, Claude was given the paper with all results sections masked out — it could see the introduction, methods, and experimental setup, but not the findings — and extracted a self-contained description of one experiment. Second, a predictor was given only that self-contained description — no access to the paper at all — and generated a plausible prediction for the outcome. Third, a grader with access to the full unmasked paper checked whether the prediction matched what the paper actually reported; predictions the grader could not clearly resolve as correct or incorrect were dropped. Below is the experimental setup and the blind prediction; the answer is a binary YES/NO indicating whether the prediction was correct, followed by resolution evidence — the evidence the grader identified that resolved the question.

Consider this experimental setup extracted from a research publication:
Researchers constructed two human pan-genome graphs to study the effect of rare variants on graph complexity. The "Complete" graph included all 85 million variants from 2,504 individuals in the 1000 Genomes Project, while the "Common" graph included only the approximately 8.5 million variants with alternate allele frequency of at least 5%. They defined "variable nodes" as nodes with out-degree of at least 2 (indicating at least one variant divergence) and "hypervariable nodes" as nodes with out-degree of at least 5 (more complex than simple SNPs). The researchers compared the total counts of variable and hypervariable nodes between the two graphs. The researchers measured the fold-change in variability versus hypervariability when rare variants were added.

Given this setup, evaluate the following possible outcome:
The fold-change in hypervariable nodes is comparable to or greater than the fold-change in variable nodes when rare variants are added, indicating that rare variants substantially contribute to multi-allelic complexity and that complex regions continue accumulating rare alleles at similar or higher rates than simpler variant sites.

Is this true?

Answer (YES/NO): YES